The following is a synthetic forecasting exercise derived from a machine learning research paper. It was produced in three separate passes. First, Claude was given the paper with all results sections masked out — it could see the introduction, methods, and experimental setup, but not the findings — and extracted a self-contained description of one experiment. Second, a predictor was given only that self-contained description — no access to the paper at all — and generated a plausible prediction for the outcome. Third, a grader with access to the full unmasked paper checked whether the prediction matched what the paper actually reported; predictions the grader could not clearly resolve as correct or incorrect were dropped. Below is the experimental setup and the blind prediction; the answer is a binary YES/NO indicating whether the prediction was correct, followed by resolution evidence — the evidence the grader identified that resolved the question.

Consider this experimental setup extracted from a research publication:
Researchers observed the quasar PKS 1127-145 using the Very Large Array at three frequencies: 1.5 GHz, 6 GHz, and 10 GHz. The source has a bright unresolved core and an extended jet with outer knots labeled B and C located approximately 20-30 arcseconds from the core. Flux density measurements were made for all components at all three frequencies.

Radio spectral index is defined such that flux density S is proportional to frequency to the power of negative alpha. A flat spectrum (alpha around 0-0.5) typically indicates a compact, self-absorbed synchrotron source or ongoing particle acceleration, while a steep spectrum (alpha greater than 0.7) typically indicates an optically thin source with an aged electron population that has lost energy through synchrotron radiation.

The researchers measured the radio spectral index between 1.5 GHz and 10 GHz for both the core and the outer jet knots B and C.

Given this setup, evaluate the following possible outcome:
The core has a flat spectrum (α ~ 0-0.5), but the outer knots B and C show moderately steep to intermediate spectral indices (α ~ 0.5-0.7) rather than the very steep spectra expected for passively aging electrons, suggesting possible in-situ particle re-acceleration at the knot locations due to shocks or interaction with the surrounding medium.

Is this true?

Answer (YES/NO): NO